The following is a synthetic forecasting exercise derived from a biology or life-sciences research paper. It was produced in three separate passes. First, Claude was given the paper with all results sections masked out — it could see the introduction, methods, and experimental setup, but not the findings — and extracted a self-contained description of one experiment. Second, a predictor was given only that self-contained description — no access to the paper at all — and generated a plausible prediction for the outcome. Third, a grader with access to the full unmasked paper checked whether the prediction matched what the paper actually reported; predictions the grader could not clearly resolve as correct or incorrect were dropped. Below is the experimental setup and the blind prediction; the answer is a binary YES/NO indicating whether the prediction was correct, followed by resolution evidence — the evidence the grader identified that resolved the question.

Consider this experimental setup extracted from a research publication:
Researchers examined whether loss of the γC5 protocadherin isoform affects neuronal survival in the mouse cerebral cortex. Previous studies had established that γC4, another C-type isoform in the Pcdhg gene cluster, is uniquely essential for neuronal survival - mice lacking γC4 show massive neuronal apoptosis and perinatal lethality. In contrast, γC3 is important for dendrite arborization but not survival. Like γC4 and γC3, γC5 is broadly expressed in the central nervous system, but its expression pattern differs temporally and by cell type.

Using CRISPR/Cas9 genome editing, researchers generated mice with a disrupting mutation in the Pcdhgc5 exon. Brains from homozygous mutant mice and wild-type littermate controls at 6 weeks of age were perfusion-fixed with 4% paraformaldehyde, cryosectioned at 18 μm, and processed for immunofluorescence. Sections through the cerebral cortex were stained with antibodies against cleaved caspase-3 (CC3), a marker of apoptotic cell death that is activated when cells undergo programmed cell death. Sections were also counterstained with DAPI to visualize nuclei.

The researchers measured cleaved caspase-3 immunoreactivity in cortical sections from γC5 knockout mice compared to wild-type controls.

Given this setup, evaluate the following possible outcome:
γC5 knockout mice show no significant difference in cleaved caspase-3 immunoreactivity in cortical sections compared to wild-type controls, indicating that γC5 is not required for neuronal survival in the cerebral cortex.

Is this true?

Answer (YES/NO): YES